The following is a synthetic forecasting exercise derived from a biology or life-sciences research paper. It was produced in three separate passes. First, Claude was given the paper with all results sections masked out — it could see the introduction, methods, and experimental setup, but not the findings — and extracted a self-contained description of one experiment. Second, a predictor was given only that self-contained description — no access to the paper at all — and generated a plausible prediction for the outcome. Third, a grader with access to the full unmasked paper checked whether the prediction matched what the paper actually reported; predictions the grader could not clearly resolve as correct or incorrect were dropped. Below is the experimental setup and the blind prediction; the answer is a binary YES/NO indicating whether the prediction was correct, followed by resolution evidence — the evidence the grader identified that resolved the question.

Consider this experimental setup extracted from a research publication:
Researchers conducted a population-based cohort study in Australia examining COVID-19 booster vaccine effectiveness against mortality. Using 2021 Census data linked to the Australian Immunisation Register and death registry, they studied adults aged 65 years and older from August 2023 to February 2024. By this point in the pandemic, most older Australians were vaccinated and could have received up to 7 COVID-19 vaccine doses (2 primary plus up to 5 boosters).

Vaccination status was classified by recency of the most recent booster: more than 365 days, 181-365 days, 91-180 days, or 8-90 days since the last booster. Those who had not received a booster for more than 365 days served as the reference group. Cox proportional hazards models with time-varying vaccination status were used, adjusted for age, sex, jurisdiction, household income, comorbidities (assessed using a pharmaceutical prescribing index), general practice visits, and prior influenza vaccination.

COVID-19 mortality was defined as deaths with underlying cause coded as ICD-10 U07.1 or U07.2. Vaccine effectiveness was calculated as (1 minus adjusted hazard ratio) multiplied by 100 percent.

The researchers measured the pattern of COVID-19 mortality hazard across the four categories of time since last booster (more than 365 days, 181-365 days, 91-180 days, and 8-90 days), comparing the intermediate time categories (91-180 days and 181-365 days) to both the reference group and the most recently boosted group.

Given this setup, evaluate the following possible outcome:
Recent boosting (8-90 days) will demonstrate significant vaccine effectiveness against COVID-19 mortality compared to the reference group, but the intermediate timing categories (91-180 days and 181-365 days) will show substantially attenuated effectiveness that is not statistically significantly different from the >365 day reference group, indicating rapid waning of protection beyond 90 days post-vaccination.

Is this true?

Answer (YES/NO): NO